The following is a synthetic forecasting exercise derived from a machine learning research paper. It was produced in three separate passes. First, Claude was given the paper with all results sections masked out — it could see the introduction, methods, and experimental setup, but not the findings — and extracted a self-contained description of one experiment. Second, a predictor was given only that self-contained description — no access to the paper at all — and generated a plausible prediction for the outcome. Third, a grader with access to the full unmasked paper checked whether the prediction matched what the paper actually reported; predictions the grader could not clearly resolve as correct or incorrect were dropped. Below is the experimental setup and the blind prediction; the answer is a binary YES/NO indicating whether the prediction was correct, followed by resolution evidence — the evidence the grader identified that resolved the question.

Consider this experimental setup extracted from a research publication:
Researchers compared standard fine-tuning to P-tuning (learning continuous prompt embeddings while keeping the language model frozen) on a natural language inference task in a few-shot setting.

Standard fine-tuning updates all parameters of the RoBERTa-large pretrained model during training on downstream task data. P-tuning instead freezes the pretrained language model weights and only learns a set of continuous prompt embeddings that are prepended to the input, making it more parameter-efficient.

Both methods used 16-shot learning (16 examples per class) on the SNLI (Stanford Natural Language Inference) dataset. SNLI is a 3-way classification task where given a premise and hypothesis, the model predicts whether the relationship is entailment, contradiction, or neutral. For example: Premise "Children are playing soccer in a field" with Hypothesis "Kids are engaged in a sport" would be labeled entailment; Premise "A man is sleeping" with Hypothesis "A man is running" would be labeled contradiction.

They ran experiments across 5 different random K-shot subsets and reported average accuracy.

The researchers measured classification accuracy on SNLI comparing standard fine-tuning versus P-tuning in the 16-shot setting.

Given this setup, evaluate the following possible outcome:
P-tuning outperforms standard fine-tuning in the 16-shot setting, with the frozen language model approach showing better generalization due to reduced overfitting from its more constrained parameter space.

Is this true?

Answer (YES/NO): NO